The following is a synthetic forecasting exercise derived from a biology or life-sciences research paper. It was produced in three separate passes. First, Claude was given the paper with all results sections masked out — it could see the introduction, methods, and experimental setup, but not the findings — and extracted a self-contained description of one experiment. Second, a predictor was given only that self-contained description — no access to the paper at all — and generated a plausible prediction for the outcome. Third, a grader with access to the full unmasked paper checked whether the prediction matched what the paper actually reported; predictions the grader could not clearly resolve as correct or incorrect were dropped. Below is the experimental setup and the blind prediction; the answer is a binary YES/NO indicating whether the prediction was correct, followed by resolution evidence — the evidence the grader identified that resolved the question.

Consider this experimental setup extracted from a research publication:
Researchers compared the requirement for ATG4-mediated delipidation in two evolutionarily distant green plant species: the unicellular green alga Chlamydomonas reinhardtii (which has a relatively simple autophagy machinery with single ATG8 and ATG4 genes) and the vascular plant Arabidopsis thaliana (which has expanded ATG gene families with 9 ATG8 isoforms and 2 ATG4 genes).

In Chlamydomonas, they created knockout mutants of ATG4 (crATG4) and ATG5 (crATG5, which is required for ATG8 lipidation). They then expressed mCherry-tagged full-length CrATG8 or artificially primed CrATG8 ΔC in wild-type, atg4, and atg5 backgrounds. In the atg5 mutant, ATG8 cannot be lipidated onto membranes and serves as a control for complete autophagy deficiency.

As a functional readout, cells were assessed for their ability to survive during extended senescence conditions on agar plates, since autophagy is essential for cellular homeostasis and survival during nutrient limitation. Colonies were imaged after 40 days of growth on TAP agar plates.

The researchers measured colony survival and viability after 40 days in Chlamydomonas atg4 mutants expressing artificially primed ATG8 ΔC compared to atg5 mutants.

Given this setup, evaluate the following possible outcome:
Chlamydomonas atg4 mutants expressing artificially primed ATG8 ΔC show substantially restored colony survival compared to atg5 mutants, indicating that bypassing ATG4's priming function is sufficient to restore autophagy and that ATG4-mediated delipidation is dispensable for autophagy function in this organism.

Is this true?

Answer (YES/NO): NO